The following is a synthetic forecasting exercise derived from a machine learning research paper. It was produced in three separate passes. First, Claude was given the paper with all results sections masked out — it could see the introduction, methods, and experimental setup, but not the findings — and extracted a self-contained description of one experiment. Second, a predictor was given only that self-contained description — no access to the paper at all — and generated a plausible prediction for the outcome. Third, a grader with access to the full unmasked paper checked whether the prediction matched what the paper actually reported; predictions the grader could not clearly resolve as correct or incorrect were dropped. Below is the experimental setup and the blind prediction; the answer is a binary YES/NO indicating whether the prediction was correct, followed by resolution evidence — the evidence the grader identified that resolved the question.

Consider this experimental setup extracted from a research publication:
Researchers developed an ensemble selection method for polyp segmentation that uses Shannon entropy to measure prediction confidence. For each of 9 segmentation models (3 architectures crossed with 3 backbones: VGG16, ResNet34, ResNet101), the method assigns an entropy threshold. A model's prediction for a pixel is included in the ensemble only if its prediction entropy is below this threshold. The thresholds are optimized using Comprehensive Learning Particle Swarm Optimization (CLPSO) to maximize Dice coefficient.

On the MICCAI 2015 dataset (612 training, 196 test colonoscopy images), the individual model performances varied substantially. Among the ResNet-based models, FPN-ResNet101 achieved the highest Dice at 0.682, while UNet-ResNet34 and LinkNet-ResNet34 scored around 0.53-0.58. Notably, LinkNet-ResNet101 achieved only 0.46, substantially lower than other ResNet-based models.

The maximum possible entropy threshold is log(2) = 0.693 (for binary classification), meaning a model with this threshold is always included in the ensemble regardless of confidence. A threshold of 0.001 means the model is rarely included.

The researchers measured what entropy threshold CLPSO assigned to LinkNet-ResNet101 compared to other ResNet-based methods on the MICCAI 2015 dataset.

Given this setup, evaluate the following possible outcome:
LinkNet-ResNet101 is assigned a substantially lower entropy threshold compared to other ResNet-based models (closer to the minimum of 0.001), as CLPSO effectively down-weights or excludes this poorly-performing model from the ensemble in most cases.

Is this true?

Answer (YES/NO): YES